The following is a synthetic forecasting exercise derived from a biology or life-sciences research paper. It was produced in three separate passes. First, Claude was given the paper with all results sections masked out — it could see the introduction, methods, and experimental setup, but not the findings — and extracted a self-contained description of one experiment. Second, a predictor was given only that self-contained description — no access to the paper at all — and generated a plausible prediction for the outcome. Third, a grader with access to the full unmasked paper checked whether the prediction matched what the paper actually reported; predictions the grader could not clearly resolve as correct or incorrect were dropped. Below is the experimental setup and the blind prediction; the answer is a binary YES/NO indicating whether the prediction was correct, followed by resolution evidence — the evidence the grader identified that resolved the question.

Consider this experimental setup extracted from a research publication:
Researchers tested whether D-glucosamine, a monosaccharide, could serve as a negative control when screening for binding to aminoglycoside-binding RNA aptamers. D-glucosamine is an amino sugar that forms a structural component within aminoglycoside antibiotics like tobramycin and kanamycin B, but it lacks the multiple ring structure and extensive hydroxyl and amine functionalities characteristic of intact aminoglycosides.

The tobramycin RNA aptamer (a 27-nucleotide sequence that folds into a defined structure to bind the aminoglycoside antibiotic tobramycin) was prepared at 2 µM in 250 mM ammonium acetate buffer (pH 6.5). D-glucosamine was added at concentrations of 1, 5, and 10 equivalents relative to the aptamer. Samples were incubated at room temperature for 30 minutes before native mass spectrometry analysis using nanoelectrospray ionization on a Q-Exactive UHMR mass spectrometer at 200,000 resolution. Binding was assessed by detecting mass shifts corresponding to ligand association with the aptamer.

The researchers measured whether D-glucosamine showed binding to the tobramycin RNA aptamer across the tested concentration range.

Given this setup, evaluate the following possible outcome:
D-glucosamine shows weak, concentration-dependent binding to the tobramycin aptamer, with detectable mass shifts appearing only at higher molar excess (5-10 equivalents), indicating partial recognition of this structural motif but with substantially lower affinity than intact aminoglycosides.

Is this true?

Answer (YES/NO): YES